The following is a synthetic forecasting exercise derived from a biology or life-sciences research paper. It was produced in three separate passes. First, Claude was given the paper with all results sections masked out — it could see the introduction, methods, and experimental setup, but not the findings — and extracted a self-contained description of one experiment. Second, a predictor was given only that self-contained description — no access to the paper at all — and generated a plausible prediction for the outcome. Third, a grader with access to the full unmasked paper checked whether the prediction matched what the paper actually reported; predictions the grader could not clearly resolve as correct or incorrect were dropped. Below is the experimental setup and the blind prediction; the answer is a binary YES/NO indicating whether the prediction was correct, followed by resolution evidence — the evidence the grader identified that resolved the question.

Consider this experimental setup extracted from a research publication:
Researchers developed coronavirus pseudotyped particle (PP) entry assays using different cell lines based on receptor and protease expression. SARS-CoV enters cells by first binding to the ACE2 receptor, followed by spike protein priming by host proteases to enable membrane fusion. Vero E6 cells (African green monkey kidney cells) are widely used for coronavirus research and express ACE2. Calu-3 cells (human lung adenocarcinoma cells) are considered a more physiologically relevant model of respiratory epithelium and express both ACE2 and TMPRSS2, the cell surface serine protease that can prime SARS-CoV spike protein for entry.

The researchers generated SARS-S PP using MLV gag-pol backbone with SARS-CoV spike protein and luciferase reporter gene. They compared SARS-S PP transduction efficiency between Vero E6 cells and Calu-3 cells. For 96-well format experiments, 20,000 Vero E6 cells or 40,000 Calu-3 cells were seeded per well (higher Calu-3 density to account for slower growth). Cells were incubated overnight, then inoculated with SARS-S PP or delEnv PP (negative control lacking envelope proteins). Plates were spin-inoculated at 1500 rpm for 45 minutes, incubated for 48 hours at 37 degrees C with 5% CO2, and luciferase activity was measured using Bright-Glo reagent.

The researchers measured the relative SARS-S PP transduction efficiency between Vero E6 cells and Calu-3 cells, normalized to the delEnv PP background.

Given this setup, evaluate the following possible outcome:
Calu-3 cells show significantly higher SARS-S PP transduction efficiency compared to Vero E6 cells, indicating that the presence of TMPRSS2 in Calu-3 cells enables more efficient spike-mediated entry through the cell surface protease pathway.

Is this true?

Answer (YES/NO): NO